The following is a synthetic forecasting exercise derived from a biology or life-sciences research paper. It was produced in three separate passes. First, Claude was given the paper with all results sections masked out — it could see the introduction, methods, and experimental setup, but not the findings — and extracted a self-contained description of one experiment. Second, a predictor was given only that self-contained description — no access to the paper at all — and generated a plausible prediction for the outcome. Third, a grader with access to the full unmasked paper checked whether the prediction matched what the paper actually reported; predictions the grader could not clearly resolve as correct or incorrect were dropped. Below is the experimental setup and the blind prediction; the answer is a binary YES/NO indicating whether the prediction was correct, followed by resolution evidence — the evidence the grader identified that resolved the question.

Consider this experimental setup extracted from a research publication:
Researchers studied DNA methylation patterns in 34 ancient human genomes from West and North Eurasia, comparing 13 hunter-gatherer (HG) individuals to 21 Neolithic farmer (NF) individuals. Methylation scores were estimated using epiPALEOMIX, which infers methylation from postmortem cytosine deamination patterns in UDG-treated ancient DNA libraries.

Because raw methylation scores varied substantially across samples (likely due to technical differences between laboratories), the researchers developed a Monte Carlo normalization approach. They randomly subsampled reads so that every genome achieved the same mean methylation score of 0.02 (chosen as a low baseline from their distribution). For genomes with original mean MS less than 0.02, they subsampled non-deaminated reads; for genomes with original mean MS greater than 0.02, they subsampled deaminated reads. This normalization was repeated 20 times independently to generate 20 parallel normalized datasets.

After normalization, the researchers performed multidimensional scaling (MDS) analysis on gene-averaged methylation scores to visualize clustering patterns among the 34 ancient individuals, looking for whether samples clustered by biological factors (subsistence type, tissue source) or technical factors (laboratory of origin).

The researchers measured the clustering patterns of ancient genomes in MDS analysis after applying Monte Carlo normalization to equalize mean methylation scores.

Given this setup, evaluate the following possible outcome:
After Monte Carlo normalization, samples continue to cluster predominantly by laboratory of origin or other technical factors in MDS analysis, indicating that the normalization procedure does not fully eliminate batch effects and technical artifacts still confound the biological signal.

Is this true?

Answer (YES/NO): YES